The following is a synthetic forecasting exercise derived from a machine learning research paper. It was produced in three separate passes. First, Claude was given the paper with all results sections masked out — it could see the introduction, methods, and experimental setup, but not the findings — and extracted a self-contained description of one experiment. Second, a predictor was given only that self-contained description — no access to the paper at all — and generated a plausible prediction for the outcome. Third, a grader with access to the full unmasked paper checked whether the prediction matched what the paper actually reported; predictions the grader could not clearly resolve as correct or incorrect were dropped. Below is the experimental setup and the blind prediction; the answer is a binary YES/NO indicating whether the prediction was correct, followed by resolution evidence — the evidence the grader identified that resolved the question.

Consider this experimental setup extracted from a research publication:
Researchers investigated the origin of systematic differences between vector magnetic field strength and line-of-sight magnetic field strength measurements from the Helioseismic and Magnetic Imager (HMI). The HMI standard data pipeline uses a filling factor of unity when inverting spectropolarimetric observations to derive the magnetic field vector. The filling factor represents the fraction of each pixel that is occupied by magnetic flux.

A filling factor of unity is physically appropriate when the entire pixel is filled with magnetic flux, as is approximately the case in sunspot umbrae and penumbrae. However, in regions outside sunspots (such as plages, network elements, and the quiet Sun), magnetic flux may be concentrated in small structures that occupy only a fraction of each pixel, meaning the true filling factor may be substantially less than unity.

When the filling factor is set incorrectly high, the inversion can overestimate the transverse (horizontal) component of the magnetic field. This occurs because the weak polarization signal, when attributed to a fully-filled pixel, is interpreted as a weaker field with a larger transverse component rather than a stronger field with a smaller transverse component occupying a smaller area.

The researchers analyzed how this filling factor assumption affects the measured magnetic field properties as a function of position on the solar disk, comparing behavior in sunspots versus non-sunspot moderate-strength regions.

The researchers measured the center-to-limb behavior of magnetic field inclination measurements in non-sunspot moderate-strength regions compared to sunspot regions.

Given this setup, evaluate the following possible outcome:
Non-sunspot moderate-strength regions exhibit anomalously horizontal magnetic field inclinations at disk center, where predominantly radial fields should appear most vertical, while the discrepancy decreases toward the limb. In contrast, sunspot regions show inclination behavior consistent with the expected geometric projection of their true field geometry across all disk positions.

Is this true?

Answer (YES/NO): YES